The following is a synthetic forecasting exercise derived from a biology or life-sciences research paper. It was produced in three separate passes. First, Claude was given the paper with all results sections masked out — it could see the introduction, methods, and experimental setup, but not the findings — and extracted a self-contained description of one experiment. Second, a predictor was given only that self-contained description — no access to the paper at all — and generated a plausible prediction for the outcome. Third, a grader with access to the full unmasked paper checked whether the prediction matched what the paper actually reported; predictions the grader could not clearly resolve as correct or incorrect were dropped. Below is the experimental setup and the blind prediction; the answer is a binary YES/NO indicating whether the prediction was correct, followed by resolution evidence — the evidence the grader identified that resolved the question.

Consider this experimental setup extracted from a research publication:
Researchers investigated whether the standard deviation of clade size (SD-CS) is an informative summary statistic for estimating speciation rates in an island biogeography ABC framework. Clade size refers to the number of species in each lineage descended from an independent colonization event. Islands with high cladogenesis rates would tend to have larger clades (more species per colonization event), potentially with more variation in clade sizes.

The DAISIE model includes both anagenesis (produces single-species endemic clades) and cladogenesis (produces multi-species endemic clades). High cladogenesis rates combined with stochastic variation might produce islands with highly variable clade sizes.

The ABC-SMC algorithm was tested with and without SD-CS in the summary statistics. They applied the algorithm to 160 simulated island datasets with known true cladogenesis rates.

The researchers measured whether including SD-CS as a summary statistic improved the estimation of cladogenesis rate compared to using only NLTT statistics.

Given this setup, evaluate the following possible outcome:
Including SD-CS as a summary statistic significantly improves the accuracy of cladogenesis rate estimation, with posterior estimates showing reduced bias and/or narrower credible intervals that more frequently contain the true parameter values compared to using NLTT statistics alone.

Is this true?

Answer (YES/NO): NO